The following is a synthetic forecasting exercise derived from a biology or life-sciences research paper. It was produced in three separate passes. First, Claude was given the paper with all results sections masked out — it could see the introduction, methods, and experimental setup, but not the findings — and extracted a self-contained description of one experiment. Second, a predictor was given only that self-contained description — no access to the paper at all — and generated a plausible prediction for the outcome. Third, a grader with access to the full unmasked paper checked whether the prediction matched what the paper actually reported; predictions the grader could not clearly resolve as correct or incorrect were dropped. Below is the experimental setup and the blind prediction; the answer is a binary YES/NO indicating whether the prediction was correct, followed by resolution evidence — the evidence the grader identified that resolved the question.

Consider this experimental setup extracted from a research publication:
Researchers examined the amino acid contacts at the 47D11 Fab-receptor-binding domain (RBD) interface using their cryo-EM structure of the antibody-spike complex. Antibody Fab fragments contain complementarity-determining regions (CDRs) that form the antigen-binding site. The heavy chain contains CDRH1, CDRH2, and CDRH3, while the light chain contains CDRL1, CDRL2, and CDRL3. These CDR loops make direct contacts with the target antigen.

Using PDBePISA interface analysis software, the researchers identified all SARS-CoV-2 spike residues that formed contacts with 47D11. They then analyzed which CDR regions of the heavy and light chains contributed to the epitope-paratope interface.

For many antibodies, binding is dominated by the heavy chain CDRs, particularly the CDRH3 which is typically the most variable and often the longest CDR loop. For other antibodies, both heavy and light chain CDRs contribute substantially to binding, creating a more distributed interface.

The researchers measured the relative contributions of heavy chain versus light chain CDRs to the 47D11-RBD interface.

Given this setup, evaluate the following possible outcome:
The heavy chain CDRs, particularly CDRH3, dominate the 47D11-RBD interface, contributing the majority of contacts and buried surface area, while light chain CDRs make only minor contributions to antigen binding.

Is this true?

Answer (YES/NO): NO